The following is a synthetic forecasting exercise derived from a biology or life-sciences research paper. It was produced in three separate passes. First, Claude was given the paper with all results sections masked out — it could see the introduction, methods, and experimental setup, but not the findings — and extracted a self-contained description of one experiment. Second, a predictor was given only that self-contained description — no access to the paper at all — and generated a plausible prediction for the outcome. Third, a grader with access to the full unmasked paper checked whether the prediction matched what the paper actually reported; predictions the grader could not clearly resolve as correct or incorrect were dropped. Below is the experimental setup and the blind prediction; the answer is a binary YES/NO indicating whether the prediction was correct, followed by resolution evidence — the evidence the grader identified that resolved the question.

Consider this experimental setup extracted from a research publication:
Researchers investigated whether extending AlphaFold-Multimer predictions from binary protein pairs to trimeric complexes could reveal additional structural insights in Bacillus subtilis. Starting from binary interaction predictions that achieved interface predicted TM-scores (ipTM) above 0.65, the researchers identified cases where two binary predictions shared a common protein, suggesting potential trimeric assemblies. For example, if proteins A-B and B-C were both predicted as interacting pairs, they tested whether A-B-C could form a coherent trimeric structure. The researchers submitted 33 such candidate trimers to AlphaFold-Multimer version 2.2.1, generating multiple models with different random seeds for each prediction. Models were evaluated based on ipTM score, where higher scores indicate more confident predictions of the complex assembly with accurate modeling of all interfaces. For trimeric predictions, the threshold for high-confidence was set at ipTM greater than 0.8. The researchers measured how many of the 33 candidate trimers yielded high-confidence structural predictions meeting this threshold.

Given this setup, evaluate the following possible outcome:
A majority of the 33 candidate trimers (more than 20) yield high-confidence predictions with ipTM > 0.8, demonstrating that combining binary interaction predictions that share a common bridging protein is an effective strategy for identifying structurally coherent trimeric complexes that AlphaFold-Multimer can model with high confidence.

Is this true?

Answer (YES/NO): NO